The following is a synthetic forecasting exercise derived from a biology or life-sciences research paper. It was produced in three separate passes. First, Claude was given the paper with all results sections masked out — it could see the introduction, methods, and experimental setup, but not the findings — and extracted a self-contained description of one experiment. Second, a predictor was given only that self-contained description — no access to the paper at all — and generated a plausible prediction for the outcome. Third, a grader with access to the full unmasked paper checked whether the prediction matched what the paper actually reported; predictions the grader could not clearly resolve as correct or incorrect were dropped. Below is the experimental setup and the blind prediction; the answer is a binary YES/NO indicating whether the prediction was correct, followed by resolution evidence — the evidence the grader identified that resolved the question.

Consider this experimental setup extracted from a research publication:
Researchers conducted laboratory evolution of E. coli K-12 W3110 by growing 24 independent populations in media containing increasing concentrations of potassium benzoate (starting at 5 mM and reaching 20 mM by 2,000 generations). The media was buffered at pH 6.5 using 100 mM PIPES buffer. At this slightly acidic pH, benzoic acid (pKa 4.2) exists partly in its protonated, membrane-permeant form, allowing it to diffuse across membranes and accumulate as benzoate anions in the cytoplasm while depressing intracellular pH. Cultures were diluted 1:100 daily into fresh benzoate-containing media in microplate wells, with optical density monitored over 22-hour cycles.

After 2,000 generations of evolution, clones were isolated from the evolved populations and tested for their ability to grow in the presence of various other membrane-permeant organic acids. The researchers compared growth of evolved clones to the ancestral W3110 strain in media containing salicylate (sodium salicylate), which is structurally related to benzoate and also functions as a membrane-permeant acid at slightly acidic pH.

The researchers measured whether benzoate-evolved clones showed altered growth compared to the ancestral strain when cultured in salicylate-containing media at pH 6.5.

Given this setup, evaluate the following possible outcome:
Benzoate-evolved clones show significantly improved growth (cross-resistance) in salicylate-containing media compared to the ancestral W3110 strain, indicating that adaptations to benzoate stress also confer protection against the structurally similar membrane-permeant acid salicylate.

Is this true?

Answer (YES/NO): YES